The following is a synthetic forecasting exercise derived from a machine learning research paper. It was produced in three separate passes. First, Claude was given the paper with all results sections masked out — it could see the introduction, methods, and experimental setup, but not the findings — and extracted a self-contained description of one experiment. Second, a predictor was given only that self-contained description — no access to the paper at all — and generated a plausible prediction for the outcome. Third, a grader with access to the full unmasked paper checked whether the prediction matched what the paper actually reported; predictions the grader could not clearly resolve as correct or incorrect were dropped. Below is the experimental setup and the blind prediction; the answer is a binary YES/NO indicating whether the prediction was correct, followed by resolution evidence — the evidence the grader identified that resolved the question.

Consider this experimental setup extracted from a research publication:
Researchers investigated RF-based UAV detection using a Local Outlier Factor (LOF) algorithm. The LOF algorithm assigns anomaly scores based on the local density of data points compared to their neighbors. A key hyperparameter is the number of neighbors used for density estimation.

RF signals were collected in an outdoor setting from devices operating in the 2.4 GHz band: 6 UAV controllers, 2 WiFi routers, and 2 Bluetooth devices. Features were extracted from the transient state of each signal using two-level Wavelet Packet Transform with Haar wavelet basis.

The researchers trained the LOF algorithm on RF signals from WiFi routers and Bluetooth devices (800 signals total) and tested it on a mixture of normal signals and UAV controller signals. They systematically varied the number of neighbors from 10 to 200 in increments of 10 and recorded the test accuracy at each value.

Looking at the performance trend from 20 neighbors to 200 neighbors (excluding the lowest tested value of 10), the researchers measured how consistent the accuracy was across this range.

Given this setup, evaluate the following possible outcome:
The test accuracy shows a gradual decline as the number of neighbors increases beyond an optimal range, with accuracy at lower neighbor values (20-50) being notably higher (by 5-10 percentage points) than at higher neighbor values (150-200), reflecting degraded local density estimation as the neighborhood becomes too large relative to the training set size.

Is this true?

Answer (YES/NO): NO